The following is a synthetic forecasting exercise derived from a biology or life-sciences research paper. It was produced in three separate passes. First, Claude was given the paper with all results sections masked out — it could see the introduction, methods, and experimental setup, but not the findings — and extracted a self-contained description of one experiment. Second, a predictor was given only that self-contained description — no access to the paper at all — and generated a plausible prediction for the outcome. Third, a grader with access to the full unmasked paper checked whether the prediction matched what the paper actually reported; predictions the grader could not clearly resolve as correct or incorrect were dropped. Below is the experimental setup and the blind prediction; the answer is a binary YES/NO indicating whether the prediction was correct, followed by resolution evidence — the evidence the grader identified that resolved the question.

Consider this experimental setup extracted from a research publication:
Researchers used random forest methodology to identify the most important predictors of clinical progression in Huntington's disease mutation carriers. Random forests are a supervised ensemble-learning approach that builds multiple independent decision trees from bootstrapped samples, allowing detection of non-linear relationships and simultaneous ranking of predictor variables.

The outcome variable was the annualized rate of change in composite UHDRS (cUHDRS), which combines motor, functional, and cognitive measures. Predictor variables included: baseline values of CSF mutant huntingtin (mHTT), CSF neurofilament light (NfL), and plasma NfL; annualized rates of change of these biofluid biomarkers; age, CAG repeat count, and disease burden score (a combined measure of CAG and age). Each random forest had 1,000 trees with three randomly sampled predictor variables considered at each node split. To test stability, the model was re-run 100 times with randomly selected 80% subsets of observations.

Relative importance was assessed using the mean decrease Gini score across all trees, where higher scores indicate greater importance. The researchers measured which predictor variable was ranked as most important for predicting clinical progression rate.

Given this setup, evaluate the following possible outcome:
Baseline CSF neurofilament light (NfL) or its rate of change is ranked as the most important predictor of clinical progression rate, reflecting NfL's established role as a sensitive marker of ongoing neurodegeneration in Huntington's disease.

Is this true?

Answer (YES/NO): NO